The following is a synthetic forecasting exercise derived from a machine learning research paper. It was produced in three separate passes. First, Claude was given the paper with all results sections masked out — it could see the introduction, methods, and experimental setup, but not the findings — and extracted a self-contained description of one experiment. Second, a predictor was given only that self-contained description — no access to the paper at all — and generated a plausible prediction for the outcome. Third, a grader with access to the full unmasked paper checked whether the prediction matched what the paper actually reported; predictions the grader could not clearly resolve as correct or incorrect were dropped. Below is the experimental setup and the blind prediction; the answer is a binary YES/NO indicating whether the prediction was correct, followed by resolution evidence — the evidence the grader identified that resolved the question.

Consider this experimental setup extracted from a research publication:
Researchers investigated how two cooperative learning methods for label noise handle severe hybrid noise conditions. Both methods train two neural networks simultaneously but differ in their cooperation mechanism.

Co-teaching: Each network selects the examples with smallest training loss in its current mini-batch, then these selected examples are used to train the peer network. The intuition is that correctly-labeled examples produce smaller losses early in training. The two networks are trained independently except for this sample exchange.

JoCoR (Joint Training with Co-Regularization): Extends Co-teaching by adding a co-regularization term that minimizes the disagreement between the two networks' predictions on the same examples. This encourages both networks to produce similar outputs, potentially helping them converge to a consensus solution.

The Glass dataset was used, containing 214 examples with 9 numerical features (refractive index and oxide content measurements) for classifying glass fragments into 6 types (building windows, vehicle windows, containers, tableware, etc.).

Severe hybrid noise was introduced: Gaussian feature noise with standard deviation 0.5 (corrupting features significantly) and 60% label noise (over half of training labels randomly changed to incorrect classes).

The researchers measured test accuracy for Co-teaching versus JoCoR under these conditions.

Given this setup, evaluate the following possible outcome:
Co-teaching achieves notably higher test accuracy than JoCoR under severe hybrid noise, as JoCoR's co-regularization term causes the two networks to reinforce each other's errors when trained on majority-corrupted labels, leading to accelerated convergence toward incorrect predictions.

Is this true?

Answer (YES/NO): YES